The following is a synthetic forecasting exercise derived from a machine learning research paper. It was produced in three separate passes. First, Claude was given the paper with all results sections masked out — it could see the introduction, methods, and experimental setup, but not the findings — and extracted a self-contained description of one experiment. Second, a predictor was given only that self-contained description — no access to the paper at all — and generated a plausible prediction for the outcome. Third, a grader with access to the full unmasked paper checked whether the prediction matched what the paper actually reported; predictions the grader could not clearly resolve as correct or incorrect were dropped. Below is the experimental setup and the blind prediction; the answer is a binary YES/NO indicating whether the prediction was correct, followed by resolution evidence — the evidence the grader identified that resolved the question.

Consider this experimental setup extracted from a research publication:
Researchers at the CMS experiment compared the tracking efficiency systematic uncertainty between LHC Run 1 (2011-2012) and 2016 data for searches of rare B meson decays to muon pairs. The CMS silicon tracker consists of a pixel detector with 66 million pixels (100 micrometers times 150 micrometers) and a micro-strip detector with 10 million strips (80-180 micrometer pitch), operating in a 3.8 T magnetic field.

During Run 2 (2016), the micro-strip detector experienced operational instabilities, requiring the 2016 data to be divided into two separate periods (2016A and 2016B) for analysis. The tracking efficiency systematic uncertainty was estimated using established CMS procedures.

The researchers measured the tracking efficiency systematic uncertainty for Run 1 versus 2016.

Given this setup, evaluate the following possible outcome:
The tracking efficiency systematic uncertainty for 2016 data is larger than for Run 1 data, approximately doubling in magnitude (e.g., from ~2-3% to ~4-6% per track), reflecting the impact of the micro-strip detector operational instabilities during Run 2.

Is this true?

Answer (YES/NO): NO